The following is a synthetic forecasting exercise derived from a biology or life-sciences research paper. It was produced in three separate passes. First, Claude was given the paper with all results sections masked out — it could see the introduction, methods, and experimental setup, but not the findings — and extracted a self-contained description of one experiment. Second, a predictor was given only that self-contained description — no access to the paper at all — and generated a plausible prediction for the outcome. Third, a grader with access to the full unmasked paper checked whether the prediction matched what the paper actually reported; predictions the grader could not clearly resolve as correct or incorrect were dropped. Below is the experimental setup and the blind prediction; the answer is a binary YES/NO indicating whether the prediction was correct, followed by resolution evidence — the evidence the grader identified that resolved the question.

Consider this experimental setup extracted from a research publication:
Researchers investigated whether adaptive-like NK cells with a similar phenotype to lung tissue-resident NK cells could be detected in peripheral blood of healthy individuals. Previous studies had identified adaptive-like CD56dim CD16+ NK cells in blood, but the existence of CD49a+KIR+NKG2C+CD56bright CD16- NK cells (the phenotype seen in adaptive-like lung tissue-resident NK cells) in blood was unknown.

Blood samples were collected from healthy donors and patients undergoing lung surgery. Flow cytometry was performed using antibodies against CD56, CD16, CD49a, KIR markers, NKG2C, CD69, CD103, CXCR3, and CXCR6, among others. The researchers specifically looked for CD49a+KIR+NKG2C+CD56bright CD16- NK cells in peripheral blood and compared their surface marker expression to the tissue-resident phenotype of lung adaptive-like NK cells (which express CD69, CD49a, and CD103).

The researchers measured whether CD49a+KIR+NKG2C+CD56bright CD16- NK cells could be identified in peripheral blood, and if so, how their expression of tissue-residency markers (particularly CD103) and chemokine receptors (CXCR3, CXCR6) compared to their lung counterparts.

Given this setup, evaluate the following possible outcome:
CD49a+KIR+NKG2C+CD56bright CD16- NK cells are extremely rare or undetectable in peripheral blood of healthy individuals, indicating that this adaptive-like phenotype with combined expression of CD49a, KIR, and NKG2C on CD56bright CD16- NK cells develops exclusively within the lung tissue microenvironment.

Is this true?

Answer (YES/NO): NO